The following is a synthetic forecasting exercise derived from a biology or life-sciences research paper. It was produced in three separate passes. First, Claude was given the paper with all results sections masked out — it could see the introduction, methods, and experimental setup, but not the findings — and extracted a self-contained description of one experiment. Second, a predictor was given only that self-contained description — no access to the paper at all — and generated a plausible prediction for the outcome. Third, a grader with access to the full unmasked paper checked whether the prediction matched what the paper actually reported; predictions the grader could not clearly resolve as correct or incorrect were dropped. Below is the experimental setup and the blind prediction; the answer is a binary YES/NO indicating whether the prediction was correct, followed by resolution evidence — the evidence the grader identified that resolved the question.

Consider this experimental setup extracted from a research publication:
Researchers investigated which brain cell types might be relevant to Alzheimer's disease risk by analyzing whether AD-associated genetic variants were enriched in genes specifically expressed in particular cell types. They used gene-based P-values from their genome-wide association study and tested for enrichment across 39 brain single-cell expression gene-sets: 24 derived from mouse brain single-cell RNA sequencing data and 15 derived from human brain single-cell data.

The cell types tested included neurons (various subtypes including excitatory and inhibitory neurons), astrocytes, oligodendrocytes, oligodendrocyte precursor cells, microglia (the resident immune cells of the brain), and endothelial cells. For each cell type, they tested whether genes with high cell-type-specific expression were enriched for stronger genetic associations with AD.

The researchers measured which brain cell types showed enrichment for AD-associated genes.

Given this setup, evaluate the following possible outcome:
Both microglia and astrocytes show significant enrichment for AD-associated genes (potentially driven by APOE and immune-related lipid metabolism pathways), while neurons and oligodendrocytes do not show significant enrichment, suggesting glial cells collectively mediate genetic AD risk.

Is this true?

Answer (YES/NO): NO